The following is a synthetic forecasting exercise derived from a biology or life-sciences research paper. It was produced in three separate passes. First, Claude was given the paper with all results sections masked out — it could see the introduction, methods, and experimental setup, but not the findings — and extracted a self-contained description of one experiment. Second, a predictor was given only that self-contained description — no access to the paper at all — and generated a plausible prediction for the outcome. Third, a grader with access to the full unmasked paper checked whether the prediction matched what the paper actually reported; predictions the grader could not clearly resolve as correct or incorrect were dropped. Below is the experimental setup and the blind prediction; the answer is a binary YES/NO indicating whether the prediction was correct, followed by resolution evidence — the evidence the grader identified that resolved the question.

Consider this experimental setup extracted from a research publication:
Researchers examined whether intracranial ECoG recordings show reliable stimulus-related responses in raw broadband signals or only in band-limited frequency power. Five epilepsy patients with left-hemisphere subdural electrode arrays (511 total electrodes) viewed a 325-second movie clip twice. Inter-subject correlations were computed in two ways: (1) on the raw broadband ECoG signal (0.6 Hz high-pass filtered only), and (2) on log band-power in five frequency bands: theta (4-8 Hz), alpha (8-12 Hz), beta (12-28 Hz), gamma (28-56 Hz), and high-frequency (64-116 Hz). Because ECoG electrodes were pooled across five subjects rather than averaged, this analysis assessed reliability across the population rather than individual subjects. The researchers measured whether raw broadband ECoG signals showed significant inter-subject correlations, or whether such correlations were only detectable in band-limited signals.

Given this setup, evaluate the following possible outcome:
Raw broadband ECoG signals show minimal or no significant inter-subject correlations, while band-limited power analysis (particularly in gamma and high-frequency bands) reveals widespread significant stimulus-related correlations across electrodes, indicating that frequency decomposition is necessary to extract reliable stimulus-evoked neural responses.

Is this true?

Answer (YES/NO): NO